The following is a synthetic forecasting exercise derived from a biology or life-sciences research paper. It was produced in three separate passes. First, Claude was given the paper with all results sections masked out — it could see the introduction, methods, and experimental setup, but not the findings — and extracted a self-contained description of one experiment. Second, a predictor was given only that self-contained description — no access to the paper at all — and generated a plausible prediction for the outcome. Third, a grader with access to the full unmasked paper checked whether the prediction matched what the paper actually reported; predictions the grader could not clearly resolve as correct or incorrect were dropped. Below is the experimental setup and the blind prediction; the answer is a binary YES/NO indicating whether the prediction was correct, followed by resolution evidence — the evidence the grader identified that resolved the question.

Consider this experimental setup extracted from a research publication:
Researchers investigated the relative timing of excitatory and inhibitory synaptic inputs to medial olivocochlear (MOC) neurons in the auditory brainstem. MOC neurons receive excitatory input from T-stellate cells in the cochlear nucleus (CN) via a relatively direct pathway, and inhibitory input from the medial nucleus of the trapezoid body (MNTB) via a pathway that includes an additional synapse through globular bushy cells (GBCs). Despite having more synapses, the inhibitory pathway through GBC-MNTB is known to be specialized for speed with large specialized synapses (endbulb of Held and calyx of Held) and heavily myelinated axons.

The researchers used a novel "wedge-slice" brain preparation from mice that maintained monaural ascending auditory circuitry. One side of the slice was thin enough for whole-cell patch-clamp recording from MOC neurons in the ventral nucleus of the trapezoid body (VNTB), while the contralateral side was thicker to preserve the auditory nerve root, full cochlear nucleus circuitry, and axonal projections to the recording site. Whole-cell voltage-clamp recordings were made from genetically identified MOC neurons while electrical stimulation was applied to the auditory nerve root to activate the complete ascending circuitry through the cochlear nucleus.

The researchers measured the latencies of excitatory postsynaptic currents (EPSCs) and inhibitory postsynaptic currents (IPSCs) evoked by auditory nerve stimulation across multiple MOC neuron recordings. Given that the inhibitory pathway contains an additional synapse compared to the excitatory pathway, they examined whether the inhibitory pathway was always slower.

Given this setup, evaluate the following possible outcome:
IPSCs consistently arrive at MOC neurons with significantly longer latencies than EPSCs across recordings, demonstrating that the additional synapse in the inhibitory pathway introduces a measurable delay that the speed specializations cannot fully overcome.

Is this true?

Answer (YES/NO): NO